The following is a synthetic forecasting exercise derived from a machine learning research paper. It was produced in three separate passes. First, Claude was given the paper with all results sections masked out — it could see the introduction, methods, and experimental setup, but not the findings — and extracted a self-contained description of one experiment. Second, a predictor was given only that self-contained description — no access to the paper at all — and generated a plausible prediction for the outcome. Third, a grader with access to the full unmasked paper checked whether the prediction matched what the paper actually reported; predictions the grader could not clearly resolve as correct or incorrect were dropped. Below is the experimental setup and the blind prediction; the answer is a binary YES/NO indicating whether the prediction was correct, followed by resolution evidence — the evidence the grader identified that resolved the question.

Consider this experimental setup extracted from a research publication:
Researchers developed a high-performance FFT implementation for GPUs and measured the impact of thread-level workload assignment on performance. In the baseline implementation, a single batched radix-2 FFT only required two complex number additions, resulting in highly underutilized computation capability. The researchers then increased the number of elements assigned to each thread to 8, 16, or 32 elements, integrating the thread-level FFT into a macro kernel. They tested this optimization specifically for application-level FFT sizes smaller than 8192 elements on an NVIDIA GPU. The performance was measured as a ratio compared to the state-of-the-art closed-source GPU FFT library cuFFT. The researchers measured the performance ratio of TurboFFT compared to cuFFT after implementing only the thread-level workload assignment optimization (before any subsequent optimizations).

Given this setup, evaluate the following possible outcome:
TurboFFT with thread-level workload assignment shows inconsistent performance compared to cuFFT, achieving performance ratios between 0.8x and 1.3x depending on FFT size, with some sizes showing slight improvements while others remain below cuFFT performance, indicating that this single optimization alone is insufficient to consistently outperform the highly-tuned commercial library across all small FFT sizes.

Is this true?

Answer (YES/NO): NO